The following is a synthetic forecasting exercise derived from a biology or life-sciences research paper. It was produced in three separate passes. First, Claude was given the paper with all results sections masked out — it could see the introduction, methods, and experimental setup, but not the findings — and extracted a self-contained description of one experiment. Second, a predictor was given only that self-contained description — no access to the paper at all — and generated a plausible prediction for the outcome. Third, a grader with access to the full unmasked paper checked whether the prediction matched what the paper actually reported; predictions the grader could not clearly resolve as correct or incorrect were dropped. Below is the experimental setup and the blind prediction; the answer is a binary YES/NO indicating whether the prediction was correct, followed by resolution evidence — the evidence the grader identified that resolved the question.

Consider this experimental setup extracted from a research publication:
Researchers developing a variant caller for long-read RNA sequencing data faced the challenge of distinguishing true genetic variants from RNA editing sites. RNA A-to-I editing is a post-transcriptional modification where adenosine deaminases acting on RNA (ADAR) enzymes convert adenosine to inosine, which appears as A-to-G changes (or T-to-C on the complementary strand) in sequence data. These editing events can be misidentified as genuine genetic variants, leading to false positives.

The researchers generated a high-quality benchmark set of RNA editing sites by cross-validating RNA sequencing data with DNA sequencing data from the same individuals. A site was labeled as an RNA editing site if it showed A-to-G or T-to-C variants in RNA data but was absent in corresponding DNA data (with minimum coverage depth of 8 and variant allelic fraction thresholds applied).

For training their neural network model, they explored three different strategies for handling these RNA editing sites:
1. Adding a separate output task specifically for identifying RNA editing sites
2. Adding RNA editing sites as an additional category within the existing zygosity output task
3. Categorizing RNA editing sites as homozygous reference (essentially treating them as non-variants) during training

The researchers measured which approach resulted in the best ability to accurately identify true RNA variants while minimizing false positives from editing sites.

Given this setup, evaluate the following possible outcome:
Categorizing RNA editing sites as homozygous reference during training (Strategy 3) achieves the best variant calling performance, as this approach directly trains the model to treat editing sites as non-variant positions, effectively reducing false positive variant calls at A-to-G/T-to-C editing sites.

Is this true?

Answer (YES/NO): YES